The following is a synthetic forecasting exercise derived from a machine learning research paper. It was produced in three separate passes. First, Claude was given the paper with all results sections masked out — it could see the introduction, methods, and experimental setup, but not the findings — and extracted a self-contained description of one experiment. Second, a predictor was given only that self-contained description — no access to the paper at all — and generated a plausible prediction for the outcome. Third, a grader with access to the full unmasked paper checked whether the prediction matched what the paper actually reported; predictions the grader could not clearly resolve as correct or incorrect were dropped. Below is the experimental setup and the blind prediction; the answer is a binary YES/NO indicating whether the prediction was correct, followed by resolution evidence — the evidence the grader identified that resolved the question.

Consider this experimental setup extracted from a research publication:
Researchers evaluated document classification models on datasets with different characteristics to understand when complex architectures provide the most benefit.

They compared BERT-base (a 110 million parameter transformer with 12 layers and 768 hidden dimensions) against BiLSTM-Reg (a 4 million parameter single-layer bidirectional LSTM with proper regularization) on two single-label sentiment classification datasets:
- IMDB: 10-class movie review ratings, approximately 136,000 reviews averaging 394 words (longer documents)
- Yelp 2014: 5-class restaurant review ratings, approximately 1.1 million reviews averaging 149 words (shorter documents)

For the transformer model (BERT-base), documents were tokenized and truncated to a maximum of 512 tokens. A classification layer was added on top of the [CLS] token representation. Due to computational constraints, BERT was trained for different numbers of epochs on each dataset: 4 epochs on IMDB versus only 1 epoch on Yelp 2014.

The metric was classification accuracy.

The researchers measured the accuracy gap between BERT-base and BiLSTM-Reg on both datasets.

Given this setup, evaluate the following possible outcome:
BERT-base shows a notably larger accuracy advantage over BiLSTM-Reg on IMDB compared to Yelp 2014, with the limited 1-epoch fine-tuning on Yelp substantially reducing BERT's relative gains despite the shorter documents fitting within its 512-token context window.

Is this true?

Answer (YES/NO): NO